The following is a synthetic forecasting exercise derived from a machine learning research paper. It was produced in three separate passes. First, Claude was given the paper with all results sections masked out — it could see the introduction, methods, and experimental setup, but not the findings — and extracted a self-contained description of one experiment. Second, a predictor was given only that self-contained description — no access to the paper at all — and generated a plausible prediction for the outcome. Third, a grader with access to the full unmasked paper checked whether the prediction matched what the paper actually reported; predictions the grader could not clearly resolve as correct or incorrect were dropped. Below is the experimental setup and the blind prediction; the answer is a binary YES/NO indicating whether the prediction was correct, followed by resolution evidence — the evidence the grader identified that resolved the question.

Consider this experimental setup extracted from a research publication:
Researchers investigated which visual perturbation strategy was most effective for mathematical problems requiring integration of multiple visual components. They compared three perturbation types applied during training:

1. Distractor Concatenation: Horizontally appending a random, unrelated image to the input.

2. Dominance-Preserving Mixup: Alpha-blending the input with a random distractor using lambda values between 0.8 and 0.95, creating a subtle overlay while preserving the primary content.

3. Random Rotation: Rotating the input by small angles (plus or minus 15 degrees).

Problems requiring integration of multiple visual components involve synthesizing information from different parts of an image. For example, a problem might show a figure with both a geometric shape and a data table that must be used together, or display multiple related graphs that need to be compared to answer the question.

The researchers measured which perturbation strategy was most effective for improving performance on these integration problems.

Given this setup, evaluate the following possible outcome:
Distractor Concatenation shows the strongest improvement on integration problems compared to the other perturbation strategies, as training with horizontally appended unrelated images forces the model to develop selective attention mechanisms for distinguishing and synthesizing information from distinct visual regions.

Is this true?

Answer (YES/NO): NO